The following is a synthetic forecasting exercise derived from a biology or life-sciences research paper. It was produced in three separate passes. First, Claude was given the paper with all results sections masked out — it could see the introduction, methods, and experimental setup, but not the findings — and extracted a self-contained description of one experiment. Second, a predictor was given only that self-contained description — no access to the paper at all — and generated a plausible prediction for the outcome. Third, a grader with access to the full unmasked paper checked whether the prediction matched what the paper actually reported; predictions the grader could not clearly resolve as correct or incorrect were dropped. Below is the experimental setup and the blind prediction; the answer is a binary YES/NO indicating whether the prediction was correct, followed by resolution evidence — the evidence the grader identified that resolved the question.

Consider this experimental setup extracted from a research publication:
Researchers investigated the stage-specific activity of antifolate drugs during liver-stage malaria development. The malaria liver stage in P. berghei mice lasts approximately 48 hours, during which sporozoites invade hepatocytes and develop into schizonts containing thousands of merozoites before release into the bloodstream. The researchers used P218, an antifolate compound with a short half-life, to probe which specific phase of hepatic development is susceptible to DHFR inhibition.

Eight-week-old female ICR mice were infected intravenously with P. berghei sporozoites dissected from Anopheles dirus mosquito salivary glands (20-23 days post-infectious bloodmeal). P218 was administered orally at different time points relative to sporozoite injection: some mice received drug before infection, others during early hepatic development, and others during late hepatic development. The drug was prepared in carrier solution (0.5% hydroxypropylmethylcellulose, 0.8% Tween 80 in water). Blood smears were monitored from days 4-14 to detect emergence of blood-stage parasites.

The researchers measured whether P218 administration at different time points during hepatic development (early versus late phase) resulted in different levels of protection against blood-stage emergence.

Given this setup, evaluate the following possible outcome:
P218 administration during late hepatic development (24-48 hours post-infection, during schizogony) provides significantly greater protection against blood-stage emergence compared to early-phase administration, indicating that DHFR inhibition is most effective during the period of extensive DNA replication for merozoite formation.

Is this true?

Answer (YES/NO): NO